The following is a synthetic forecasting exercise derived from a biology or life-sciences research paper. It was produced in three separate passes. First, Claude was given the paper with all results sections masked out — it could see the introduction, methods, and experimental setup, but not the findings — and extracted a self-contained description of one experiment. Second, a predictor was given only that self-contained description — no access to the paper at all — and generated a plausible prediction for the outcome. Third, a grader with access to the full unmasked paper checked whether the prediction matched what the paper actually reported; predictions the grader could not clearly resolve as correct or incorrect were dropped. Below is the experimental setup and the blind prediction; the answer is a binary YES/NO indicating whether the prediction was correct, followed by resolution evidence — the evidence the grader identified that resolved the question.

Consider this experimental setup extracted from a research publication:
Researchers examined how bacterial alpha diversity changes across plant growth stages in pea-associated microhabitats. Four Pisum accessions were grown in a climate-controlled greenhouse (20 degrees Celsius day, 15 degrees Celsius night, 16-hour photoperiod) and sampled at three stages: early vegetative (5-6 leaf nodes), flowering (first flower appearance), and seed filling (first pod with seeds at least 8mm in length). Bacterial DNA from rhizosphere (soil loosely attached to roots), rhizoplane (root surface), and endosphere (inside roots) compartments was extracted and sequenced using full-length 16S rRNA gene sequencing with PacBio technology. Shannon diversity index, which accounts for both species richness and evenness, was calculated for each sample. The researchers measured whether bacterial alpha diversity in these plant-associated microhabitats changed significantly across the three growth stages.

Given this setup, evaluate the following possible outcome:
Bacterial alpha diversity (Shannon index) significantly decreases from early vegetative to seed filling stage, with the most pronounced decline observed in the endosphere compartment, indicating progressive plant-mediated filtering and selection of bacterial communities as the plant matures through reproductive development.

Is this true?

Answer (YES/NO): NO